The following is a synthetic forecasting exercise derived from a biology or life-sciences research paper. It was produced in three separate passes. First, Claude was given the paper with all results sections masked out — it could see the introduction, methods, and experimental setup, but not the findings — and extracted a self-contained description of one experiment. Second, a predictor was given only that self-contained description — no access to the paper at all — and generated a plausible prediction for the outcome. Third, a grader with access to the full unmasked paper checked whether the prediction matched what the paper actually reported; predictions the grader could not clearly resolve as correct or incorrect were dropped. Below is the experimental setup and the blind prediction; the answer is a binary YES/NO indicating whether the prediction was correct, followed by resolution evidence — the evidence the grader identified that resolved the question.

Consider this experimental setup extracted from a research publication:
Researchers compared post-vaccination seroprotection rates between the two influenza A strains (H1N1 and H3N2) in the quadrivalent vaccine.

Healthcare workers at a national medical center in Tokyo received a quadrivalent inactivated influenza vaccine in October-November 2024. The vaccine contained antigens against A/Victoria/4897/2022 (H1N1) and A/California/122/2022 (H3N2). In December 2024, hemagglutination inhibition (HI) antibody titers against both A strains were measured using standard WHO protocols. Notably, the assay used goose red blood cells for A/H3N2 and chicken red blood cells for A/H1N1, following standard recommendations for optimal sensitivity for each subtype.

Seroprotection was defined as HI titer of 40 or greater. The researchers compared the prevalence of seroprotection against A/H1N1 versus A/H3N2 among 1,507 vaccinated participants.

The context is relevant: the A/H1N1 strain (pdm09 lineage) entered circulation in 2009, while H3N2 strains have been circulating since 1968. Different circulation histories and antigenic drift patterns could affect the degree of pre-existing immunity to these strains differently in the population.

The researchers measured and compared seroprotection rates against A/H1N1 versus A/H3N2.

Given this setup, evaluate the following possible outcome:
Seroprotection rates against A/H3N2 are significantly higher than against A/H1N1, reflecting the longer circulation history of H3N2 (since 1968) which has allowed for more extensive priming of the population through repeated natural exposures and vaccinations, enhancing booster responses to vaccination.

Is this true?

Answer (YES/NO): YES